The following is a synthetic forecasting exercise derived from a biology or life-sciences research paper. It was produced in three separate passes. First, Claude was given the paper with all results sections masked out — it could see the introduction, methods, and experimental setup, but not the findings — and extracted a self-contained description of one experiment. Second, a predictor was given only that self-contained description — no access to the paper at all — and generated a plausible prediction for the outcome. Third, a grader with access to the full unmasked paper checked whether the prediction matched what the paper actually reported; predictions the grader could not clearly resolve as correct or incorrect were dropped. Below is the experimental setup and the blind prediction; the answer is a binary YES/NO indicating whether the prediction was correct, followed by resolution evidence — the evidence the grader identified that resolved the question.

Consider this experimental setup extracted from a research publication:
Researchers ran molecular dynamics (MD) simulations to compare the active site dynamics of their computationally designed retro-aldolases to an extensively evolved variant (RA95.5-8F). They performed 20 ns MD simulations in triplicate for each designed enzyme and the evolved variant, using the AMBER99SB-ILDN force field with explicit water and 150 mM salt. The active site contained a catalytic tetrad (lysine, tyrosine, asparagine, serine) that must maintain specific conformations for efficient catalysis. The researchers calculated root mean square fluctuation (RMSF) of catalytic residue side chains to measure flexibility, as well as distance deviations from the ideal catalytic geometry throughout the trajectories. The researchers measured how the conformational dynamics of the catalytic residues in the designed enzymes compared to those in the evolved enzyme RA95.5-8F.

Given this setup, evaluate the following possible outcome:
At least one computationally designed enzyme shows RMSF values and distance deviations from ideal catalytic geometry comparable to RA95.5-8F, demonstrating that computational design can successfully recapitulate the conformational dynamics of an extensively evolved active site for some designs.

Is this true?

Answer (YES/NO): NO